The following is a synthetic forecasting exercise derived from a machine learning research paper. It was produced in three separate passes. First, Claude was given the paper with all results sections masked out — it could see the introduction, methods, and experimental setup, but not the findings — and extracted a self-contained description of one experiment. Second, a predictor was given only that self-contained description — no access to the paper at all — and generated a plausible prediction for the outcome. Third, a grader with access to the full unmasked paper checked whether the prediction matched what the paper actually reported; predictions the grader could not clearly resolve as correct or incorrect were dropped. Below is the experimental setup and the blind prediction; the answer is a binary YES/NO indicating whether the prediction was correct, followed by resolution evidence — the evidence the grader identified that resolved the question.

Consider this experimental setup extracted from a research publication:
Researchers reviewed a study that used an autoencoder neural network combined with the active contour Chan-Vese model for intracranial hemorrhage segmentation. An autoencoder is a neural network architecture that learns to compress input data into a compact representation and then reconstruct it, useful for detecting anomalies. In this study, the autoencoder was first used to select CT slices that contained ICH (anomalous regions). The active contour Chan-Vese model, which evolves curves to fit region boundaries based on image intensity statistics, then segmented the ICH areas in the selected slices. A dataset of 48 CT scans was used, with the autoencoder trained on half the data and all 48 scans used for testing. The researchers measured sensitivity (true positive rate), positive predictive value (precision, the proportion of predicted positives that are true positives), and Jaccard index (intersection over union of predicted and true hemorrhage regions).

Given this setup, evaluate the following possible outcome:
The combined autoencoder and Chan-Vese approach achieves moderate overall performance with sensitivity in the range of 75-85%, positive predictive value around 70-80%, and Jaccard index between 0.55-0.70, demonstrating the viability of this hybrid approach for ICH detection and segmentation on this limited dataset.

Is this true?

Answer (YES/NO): NO